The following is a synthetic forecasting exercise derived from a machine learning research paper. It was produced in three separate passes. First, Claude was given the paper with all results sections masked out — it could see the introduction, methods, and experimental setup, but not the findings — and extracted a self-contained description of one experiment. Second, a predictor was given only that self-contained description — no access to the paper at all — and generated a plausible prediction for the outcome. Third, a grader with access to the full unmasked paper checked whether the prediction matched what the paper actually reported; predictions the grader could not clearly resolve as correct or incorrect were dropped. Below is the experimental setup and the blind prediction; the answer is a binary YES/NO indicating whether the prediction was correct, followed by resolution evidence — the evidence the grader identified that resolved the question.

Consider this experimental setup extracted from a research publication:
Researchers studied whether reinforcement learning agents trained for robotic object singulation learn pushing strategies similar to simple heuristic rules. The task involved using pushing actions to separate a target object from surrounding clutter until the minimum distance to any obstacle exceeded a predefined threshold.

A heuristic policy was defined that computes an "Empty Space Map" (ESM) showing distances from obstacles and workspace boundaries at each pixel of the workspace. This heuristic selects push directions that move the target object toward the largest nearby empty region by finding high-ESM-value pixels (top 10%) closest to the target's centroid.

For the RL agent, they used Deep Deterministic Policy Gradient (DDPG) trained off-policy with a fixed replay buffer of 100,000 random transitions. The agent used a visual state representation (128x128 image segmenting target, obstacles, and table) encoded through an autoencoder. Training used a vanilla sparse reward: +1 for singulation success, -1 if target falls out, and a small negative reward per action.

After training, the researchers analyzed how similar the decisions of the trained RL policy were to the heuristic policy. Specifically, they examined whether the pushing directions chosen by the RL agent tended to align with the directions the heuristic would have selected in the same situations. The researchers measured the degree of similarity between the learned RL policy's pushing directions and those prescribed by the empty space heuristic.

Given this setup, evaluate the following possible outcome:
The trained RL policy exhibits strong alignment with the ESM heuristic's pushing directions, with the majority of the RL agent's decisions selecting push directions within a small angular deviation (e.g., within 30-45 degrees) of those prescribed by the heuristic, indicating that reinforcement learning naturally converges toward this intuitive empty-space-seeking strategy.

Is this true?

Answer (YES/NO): NO